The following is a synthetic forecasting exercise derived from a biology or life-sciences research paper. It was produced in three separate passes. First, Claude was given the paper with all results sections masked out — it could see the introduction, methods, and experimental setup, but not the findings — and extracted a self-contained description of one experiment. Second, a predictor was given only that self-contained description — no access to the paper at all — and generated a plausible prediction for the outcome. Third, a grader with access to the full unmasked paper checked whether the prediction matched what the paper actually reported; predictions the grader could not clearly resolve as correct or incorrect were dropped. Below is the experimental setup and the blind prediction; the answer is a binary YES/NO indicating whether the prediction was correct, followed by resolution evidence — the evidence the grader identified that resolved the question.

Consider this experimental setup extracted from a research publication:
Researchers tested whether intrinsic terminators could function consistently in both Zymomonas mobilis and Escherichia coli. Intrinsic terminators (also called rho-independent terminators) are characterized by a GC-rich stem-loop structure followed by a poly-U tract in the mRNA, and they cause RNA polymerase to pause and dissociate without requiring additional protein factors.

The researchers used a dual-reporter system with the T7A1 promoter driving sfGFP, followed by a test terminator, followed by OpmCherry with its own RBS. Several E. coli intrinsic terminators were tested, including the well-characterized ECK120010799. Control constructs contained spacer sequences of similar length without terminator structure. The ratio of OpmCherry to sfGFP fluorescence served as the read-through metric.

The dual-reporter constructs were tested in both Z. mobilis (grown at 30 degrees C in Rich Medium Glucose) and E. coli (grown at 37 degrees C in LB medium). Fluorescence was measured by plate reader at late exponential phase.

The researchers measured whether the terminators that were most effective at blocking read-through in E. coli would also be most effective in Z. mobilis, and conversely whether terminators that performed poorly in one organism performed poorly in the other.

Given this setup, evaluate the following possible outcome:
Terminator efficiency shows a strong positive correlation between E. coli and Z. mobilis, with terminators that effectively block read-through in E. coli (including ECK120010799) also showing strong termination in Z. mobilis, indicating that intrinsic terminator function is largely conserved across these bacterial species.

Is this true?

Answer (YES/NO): YES